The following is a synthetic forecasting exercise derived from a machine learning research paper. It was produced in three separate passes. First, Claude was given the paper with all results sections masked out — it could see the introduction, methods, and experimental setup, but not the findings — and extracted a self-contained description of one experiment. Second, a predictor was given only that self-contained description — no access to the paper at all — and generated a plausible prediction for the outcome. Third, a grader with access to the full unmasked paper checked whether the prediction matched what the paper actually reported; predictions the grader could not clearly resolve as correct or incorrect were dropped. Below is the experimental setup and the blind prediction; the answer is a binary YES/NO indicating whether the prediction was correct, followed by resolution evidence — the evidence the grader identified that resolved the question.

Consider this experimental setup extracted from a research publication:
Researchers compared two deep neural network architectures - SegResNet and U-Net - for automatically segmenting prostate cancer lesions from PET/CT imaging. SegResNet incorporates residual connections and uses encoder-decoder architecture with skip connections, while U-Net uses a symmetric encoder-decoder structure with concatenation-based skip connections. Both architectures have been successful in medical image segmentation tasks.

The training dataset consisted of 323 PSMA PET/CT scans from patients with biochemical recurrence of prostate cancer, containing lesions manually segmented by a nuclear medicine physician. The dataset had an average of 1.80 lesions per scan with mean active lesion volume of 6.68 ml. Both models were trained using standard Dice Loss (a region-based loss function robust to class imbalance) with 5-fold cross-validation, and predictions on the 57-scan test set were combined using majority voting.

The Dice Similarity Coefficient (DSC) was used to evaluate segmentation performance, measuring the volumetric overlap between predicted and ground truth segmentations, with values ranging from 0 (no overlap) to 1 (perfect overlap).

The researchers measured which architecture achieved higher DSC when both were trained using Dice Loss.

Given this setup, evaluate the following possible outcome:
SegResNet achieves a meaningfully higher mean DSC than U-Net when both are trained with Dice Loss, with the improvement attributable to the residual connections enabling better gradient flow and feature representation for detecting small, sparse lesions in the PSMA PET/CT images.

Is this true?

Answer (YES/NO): NO